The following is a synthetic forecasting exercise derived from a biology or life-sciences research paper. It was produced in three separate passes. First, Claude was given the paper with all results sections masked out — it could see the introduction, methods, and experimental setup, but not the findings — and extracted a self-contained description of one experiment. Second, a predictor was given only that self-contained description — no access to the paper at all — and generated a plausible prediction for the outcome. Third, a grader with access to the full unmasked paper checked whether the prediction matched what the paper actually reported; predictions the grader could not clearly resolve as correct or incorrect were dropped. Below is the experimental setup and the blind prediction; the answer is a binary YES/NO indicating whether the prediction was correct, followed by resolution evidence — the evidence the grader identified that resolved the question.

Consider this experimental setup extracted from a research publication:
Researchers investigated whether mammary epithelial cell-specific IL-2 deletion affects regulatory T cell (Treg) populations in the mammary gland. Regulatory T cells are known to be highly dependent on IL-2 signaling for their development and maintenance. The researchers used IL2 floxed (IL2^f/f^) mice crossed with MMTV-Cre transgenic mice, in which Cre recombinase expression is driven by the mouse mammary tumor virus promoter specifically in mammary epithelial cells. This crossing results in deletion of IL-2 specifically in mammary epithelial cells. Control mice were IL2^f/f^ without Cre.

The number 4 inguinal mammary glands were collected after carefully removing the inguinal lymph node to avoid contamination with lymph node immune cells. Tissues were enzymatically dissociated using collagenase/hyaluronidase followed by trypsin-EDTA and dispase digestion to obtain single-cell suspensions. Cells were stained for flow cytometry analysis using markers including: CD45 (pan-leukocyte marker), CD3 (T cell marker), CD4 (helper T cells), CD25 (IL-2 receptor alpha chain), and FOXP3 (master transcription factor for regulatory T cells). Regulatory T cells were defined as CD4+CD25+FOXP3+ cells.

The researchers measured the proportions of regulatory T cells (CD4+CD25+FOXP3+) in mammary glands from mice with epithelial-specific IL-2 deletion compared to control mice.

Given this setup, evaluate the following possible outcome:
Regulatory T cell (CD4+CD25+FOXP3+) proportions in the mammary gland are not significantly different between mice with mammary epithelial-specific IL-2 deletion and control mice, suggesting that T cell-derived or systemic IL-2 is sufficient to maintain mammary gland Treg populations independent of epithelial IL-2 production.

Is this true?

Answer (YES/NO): YES